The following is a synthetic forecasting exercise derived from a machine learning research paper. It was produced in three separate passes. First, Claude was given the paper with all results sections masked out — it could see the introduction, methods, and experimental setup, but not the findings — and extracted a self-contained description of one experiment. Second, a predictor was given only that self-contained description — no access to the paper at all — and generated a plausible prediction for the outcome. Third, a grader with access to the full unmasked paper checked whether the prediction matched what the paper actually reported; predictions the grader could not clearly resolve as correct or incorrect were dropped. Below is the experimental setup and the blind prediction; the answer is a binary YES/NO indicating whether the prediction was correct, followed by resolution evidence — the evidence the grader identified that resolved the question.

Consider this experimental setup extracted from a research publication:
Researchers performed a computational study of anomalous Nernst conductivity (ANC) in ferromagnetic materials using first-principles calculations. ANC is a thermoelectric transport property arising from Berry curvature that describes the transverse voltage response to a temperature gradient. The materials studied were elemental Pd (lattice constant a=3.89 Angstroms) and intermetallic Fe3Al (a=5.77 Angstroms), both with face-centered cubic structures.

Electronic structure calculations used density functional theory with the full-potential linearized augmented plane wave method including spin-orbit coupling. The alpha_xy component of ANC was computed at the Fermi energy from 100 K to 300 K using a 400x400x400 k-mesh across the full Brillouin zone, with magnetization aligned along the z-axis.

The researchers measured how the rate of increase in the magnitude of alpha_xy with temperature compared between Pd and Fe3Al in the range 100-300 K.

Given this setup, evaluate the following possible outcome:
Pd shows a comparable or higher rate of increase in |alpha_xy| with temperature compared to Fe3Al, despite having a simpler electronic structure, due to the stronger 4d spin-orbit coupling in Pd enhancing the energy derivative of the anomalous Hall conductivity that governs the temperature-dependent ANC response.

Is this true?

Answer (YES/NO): NO